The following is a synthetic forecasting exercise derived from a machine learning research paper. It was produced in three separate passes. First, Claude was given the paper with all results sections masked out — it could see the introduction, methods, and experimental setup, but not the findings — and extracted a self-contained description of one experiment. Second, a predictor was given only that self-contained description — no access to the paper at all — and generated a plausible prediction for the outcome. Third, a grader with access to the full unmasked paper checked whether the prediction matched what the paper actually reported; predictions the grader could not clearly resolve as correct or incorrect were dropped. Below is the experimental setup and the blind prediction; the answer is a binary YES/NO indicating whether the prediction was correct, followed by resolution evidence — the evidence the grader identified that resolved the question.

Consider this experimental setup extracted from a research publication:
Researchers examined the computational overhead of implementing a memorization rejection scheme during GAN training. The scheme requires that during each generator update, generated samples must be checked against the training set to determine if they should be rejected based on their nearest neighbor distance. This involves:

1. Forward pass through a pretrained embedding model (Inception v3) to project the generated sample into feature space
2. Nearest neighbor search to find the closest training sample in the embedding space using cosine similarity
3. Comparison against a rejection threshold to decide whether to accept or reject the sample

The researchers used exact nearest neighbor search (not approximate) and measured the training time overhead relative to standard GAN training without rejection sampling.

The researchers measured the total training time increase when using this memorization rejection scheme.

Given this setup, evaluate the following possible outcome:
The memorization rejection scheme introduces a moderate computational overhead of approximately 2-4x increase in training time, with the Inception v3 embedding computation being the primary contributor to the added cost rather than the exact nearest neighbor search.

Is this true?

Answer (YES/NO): NO